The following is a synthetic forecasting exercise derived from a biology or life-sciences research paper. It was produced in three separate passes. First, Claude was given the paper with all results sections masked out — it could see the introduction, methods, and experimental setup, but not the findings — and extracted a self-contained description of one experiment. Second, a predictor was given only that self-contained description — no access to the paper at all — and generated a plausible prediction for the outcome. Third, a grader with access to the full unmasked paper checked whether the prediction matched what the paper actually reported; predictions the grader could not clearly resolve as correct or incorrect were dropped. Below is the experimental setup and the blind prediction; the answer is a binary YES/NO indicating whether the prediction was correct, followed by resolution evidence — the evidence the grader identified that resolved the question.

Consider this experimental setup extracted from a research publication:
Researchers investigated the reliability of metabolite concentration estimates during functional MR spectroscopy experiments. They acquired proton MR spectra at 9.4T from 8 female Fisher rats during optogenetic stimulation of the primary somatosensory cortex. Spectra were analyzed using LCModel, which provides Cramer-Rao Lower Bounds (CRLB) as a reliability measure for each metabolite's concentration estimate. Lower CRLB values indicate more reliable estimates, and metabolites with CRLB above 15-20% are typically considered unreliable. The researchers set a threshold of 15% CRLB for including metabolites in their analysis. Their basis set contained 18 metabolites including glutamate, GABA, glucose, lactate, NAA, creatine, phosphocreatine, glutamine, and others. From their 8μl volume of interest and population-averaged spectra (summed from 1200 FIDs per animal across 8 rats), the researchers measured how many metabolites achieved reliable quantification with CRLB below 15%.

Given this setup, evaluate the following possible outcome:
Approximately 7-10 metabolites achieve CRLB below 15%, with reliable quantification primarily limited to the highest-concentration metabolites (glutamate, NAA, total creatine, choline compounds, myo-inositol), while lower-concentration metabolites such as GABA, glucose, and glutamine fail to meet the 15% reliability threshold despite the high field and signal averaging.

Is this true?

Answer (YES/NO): NO